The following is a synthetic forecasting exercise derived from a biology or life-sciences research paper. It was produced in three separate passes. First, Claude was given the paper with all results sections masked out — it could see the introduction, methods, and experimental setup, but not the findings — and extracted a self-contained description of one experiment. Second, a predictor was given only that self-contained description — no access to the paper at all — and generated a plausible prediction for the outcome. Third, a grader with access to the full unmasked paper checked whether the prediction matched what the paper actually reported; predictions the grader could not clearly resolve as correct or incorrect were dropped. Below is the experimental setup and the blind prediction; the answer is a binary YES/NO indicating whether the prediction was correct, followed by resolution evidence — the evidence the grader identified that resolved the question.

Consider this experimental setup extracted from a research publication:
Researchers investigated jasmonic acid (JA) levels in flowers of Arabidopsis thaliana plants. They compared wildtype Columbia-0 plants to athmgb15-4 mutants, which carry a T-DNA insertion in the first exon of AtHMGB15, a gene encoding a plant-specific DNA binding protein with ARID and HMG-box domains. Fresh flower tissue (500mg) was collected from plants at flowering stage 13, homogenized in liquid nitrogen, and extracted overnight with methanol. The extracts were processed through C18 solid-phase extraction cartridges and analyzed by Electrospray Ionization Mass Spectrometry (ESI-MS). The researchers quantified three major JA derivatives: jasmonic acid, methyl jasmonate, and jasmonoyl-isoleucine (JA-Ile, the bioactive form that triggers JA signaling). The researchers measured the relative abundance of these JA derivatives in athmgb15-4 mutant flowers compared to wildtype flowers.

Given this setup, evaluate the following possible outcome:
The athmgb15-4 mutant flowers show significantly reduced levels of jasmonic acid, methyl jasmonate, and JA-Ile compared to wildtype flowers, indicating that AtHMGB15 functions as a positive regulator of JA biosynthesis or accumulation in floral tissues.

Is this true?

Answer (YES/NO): YES